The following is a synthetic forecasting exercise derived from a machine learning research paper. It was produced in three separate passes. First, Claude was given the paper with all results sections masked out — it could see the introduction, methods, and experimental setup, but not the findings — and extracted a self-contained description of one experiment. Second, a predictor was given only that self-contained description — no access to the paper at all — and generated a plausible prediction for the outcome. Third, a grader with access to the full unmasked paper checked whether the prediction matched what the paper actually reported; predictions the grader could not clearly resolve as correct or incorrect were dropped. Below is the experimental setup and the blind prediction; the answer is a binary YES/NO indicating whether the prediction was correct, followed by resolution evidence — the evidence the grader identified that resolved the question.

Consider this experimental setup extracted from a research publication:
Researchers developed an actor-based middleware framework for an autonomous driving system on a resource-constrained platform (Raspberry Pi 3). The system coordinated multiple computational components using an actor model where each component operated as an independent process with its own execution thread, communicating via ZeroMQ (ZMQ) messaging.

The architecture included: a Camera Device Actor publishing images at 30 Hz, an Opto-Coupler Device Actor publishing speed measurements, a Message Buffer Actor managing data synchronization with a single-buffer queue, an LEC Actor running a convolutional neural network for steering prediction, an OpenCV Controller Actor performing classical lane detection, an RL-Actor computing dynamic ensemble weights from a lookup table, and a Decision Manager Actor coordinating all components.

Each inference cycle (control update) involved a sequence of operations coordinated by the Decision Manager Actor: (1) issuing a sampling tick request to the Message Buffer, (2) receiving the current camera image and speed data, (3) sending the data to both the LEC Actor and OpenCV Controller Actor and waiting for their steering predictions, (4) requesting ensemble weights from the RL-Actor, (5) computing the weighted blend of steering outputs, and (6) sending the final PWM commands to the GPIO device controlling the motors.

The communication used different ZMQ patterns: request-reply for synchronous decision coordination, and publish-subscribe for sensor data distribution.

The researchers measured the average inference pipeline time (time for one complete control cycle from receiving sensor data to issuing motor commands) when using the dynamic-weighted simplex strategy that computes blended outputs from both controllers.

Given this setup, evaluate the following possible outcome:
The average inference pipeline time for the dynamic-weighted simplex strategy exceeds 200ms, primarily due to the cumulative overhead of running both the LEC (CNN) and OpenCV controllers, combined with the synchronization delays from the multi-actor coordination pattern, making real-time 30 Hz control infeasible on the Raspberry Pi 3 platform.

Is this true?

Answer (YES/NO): NO